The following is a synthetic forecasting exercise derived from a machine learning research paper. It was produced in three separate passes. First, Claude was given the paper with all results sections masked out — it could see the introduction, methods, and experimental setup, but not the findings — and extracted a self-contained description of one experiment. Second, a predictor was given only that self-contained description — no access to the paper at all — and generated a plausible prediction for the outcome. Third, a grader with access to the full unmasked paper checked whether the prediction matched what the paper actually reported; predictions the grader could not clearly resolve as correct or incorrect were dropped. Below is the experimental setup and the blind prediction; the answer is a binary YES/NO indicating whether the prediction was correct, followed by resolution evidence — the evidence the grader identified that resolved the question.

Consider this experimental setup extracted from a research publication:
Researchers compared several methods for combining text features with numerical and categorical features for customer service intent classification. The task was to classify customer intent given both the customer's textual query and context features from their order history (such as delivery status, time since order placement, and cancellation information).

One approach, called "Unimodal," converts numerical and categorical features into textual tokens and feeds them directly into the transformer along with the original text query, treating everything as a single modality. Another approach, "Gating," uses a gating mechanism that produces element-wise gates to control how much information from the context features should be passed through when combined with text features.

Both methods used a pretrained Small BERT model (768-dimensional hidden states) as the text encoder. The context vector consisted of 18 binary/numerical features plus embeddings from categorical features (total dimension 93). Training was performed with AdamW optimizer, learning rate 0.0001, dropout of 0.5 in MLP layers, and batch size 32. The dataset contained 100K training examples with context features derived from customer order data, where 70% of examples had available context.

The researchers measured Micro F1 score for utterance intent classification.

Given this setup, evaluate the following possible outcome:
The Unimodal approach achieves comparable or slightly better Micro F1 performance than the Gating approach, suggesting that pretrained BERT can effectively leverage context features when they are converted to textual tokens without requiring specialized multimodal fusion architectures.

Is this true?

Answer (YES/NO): NO